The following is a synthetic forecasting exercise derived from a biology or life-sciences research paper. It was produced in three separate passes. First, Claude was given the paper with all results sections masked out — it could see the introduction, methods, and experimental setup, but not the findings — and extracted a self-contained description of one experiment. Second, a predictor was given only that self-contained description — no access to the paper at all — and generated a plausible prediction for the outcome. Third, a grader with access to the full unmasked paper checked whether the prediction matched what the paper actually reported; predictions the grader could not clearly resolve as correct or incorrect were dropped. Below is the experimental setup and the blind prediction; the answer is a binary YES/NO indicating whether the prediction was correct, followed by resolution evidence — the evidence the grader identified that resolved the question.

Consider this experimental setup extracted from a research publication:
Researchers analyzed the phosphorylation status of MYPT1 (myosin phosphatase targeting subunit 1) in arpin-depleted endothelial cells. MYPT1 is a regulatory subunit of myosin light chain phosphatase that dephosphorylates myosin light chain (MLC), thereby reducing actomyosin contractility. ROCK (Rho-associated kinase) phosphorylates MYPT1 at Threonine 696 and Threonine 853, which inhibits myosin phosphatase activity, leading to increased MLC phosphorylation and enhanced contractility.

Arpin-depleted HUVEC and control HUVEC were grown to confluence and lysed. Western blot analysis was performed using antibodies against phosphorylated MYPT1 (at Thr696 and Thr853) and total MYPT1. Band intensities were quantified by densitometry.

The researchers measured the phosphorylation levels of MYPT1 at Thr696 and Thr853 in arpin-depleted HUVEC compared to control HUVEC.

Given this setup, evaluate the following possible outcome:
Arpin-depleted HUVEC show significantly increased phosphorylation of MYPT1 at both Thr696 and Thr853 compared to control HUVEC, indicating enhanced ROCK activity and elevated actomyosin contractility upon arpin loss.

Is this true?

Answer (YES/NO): YES